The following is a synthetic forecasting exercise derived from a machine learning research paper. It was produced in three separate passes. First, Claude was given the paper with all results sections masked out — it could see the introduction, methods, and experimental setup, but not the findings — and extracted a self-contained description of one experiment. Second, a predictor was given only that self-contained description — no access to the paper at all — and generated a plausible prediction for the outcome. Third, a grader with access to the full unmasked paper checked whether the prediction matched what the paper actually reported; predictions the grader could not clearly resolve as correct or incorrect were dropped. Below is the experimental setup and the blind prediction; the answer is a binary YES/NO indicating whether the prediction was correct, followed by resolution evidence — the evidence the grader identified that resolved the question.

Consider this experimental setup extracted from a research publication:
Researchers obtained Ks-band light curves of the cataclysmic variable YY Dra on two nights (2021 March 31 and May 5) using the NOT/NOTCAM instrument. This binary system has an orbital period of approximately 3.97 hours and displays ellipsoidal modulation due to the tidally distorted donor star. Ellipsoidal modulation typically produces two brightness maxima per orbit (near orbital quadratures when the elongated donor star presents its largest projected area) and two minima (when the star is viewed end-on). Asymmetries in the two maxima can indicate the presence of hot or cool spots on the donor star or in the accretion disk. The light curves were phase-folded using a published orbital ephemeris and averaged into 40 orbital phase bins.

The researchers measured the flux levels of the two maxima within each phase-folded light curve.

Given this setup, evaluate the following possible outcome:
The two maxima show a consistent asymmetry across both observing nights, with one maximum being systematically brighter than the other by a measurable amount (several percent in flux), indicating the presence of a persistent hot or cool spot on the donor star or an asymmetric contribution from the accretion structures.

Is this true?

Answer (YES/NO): NO